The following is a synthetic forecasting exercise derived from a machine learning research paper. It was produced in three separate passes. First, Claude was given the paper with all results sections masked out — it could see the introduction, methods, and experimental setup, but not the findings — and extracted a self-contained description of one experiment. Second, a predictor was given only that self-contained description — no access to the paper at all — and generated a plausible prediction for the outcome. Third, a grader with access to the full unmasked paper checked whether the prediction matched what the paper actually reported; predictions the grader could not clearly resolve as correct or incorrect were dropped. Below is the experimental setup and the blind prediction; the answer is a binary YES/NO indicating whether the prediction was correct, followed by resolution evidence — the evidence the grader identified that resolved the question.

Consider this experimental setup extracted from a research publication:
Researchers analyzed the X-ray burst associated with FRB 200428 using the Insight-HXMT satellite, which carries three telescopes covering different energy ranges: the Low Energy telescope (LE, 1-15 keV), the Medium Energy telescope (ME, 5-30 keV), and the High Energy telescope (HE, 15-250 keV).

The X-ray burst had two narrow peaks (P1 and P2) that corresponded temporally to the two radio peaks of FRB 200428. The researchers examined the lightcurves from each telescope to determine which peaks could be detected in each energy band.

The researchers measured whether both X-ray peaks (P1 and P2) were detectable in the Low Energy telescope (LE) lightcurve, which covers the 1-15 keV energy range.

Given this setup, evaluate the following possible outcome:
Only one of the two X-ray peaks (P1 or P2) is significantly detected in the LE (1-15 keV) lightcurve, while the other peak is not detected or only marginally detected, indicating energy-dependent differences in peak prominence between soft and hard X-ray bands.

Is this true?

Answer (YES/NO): YES